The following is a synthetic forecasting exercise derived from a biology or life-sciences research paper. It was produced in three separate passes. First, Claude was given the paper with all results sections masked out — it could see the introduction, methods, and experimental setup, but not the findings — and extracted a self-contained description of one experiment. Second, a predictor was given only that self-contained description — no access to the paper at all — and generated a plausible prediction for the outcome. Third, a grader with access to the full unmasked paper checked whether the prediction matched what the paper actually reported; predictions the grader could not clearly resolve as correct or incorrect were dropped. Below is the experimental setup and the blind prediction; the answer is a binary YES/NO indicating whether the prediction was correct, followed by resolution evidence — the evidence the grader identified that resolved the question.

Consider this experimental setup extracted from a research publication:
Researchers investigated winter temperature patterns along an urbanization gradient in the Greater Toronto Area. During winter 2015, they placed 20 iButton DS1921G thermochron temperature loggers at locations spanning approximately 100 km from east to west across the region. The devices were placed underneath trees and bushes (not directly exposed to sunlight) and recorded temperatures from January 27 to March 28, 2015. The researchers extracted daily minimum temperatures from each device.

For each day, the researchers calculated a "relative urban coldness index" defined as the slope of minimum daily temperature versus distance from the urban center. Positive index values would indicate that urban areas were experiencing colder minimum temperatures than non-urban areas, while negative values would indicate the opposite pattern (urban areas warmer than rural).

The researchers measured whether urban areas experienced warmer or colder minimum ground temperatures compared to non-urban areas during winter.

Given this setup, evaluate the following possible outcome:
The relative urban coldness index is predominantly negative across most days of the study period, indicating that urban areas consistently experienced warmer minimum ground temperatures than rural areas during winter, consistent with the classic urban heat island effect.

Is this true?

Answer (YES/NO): NO